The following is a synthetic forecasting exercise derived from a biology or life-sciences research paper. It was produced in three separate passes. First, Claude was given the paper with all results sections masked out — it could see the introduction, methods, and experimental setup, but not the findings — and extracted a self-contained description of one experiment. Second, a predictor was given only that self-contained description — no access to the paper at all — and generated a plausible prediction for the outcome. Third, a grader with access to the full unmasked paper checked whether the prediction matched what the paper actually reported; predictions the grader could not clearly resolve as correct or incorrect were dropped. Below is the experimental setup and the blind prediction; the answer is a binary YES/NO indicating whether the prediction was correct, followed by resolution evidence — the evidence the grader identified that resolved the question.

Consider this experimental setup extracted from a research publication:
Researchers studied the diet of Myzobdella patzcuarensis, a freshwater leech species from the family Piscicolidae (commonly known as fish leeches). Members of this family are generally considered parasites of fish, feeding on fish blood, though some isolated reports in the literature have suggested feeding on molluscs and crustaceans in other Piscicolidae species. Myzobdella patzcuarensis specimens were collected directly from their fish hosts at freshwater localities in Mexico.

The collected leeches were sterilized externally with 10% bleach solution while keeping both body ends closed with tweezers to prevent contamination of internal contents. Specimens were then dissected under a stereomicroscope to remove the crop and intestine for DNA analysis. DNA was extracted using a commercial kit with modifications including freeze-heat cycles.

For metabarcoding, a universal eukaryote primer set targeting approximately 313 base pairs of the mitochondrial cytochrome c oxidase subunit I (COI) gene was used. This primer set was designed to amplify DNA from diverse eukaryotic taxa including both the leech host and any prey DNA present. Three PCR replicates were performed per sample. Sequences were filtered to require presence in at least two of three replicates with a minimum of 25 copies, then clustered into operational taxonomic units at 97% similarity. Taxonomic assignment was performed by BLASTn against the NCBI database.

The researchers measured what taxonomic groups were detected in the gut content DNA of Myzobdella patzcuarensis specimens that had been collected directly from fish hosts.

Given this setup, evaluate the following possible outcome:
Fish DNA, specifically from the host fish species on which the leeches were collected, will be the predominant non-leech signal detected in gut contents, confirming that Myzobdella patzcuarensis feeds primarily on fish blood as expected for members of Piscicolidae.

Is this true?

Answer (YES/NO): YES